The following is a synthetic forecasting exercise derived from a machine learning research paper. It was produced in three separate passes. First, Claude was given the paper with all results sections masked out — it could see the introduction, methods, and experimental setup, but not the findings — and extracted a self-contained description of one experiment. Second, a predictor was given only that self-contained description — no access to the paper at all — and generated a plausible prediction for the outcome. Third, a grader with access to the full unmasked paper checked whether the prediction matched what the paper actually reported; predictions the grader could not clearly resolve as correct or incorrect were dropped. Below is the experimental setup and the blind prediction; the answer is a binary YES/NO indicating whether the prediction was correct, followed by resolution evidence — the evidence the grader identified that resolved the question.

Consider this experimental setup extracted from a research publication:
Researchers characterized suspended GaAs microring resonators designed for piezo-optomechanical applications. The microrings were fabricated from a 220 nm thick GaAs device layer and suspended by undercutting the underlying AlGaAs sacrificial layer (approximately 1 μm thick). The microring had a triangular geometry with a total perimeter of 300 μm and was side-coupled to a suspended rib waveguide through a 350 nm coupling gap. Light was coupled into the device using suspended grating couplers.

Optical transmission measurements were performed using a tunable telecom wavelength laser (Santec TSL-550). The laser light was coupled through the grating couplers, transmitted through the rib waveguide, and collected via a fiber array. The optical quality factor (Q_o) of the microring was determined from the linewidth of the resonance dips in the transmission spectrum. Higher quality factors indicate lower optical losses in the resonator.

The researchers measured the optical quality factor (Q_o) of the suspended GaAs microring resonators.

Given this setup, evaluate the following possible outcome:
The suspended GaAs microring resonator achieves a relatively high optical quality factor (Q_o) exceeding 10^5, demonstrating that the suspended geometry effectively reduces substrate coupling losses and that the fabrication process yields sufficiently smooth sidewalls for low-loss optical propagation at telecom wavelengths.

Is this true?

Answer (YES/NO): NO